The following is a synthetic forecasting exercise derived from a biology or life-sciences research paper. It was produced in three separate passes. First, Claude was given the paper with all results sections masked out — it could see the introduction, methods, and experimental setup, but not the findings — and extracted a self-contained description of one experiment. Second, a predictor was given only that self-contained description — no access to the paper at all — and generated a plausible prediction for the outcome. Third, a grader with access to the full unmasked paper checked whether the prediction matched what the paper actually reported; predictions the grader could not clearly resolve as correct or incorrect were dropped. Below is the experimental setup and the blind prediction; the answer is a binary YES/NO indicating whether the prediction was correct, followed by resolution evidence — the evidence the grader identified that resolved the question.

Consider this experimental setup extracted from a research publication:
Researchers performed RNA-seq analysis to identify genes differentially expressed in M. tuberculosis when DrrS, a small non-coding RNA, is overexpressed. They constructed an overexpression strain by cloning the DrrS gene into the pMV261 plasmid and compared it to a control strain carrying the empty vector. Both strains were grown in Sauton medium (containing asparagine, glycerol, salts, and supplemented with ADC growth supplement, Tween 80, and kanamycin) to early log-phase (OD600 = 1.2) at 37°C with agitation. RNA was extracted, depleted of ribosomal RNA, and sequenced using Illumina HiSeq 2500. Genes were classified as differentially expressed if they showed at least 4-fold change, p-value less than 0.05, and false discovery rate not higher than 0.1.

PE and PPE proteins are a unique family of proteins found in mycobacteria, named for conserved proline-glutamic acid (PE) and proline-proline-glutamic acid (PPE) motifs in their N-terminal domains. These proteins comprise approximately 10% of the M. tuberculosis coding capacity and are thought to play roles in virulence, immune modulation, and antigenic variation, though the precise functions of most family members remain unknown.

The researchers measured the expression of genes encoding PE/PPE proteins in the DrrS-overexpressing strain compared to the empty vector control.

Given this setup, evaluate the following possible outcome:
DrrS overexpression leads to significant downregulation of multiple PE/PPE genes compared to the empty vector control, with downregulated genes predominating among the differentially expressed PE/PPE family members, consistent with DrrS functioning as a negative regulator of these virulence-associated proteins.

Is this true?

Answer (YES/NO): NO